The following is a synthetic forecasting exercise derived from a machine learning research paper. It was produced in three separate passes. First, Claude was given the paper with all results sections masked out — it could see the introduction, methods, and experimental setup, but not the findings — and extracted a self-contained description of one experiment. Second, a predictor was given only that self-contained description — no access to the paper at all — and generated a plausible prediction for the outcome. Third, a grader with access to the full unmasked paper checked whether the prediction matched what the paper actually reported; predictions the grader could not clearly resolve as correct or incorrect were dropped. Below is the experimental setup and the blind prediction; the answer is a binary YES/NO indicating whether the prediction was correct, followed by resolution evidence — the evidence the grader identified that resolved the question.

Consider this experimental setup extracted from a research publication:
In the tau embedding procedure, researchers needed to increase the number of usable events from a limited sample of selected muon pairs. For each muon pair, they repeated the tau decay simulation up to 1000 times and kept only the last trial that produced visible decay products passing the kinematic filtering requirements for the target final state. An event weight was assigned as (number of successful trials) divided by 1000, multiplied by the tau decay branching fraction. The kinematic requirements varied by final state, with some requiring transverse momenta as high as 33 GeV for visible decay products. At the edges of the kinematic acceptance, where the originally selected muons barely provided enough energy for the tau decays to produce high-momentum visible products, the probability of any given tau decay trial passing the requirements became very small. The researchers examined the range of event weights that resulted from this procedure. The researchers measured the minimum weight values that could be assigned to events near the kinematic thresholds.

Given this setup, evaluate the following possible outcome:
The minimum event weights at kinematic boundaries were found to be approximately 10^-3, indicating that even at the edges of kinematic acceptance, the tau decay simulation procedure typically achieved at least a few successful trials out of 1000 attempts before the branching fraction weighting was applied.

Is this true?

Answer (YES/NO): NO